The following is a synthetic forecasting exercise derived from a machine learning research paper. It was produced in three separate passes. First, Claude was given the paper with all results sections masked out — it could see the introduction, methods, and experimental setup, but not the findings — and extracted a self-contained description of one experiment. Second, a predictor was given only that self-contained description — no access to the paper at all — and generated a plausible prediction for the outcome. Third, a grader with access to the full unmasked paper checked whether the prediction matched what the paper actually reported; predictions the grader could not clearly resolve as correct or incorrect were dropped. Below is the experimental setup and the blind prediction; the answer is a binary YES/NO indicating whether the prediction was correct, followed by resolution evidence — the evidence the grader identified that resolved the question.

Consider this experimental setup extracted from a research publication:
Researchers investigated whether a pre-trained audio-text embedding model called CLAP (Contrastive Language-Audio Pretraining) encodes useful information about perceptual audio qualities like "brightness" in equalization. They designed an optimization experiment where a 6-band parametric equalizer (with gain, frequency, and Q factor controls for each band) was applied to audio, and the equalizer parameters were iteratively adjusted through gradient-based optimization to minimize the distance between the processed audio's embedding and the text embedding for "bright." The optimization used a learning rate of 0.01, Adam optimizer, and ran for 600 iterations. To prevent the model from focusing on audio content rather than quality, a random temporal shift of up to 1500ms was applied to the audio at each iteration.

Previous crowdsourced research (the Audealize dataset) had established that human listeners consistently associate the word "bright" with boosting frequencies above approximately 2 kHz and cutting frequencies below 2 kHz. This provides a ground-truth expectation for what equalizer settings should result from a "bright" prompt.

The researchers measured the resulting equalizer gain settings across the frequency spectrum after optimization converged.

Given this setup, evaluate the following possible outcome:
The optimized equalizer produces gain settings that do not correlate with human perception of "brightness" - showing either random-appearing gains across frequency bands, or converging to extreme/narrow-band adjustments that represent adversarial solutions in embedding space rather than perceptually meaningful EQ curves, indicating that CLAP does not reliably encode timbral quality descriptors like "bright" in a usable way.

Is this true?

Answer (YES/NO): NO